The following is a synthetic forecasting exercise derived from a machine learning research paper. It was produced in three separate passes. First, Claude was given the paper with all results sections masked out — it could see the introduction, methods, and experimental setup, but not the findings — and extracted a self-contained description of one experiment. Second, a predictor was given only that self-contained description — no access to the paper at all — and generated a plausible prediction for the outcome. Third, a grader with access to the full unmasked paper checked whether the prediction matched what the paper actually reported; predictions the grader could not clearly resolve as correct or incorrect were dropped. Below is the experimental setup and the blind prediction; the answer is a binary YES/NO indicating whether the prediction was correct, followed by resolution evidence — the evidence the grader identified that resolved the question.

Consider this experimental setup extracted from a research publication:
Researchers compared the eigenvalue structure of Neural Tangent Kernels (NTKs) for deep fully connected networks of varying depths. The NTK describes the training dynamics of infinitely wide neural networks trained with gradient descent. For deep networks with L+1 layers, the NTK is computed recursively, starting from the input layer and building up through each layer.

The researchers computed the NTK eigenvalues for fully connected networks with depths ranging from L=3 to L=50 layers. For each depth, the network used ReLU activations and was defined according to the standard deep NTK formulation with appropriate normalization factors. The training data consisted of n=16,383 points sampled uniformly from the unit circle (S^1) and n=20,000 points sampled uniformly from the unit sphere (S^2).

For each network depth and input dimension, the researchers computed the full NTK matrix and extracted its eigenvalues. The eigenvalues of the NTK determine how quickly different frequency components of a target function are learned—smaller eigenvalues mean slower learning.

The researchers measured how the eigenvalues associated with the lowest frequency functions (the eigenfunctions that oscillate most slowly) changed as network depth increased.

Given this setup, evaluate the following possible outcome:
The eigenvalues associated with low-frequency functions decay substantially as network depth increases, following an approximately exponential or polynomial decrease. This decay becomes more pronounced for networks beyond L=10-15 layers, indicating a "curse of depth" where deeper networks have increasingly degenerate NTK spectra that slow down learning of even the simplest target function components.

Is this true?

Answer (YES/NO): NO